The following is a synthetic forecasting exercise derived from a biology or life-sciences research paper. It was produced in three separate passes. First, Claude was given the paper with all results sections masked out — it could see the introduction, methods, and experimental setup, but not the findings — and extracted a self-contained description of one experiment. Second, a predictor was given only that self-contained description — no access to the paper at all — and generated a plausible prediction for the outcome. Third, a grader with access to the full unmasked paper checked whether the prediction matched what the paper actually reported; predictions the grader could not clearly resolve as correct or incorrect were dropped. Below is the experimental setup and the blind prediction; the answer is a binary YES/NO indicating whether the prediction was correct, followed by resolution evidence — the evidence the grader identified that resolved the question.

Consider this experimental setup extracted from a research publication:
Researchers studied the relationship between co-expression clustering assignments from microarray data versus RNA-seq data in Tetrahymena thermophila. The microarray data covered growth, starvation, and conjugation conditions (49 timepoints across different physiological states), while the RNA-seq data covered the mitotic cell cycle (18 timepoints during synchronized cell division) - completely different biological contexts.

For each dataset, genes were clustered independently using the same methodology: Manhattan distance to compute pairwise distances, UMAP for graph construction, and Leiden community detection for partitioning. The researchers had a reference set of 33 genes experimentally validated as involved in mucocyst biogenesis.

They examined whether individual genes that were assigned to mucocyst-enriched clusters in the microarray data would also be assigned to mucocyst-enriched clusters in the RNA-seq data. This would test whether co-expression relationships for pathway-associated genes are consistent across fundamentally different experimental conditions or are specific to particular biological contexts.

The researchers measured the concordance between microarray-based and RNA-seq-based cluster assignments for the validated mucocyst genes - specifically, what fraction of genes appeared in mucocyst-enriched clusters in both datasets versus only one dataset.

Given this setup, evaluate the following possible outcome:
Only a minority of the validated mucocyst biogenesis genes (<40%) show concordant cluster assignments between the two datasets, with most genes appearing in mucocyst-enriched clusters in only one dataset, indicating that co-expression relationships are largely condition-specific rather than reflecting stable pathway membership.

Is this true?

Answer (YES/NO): NO